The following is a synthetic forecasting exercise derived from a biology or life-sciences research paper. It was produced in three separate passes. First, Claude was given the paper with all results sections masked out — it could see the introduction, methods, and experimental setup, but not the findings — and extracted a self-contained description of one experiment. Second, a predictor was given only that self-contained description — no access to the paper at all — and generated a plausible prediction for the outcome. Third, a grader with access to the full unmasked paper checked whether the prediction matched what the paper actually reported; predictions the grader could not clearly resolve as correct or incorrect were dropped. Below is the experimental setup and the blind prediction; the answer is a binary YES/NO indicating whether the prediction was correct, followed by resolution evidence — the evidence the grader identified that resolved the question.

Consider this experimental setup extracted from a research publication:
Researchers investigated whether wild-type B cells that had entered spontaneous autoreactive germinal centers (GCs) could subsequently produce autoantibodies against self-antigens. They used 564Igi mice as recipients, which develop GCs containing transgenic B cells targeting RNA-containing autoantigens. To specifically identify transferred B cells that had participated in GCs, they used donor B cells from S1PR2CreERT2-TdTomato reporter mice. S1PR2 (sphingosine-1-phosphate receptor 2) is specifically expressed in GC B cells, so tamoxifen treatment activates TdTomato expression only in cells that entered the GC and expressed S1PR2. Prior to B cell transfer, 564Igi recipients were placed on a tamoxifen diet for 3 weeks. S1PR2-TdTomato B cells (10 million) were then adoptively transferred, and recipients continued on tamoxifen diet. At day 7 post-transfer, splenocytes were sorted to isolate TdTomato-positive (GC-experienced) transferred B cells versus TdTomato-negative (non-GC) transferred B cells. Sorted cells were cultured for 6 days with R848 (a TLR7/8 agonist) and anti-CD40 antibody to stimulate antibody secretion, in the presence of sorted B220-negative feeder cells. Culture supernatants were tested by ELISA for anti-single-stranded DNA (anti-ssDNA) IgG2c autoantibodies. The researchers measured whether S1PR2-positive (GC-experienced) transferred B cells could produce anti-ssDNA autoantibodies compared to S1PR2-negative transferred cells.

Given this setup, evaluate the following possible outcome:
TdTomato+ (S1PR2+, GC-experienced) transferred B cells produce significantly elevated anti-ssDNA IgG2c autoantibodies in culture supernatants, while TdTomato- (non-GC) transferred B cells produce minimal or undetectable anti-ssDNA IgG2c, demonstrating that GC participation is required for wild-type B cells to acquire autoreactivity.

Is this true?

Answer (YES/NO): NO